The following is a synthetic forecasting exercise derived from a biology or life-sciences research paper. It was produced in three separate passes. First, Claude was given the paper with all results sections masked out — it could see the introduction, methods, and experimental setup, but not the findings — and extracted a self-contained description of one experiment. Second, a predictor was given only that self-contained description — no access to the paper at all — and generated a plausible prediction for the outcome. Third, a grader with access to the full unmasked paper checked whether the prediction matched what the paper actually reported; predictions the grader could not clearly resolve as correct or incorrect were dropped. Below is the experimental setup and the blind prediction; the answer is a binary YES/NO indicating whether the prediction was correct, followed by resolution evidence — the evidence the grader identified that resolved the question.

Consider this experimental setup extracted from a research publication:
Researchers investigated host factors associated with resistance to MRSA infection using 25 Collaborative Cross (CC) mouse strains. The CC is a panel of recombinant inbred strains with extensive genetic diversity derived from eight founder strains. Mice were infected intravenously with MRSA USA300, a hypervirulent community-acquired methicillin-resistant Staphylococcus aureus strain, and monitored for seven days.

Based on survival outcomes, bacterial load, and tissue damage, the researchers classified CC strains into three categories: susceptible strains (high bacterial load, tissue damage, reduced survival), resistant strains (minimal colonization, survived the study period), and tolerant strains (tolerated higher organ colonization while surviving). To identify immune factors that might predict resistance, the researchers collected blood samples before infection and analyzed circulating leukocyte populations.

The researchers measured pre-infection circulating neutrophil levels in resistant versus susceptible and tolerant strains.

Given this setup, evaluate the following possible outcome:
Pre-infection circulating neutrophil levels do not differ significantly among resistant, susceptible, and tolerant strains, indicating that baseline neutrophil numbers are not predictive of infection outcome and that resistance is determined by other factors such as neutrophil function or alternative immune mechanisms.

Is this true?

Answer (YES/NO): NO